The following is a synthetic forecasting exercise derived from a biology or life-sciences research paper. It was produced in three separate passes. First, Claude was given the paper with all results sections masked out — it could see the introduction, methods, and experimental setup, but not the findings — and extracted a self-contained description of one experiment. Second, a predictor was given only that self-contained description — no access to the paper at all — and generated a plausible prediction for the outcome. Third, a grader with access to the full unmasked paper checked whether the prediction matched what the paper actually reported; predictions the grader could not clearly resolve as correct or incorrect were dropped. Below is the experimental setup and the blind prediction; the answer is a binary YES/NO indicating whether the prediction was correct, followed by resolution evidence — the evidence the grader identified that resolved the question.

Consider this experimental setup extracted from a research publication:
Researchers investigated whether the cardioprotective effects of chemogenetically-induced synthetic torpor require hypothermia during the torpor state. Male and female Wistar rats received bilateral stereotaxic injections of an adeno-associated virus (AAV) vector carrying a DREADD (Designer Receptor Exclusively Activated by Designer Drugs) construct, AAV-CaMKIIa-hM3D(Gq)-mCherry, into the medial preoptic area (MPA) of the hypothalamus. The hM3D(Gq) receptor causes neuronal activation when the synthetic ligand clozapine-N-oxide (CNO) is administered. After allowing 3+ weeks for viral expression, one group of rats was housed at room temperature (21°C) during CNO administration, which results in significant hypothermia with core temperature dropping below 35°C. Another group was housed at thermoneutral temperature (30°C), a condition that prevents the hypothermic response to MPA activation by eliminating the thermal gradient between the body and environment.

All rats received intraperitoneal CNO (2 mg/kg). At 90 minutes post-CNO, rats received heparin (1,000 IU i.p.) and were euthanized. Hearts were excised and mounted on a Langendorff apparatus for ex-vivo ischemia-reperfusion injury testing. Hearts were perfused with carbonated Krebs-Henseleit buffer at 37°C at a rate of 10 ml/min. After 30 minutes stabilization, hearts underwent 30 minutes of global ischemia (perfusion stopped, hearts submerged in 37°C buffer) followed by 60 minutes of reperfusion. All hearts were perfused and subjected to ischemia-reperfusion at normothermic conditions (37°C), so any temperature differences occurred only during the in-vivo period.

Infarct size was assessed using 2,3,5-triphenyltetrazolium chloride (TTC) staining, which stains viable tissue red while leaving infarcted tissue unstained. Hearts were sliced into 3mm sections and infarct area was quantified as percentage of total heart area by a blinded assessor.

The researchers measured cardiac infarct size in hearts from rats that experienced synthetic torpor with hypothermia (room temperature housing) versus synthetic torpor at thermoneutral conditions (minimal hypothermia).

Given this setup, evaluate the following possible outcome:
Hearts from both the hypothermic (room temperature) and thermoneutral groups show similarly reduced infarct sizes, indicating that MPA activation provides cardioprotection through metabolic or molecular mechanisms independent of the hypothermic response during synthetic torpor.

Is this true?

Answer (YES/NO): YES